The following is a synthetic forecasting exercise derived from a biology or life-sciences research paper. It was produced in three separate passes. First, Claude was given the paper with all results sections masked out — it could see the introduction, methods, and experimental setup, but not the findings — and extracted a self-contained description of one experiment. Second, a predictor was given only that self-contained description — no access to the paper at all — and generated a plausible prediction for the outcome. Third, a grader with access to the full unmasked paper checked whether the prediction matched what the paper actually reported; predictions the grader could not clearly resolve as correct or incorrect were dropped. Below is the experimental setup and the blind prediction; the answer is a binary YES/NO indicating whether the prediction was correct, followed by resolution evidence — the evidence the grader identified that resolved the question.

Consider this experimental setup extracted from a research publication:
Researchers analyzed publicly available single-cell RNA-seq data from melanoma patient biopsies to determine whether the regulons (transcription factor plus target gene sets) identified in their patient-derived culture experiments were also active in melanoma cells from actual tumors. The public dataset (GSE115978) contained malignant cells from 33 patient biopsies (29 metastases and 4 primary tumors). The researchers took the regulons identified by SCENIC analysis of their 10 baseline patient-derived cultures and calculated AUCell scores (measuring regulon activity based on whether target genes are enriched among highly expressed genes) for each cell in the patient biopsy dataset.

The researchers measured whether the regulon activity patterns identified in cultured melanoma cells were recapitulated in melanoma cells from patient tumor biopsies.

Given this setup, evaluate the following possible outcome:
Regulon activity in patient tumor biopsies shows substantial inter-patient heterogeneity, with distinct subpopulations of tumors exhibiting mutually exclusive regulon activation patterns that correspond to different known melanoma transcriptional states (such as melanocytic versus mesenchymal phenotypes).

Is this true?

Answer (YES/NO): NO